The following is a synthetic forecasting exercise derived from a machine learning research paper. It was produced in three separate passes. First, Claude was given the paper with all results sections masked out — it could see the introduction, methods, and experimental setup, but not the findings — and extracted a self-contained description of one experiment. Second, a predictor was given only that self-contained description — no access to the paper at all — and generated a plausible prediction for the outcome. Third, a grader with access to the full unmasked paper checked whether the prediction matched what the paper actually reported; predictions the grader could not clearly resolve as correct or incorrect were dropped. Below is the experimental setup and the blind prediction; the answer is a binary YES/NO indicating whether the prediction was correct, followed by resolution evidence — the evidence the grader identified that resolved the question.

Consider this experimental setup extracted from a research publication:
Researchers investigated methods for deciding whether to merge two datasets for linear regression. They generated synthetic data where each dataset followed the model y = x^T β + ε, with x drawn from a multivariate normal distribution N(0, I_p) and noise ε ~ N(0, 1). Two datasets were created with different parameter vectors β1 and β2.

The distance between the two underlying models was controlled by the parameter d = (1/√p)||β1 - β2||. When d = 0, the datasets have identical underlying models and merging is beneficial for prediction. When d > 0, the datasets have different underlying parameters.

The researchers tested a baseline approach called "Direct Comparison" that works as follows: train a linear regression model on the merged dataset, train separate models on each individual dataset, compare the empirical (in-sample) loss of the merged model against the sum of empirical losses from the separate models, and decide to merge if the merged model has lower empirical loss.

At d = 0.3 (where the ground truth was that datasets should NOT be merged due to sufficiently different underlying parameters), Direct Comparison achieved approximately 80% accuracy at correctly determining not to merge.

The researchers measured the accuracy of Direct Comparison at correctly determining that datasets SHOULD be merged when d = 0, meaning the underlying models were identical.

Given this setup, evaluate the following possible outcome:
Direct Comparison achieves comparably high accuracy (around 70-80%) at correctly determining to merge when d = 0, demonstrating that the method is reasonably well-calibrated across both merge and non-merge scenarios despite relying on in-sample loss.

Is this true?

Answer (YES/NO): NO